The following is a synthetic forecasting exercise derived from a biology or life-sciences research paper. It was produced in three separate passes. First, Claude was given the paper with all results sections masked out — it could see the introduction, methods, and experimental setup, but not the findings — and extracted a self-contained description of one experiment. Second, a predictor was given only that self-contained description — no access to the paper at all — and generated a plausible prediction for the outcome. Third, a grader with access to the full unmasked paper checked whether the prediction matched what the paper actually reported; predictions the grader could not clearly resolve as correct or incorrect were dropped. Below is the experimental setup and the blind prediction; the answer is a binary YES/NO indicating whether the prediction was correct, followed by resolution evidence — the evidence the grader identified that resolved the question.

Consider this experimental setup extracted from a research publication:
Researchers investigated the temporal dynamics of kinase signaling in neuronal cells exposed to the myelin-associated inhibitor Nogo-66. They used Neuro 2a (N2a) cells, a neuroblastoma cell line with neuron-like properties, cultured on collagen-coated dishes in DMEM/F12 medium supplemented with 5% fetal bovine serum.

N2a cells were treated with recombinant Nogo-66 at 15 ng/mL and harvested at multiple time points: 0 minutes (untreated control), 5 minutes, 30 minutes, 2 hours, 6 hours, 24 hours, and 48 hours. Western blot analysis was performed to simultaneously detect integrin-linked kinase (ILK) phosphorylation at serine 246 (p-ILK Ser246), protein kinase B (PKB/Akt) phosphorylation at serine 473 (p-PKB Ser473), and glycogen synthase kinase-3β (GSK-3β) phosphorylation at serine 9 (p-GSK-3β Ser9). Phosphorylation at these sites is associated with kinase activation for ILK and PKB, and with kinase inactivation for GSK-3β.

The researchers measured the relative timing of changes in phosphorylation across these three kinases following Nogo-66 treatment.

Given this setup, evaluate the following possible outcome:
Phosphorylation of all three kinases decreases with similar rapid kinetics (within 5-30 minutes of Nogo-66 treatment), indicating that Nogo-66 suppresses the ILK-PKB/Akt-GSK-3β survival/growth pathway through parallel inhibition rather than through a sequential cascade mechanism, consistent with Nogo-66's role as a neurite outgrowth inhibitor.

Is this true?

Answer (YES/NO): NO